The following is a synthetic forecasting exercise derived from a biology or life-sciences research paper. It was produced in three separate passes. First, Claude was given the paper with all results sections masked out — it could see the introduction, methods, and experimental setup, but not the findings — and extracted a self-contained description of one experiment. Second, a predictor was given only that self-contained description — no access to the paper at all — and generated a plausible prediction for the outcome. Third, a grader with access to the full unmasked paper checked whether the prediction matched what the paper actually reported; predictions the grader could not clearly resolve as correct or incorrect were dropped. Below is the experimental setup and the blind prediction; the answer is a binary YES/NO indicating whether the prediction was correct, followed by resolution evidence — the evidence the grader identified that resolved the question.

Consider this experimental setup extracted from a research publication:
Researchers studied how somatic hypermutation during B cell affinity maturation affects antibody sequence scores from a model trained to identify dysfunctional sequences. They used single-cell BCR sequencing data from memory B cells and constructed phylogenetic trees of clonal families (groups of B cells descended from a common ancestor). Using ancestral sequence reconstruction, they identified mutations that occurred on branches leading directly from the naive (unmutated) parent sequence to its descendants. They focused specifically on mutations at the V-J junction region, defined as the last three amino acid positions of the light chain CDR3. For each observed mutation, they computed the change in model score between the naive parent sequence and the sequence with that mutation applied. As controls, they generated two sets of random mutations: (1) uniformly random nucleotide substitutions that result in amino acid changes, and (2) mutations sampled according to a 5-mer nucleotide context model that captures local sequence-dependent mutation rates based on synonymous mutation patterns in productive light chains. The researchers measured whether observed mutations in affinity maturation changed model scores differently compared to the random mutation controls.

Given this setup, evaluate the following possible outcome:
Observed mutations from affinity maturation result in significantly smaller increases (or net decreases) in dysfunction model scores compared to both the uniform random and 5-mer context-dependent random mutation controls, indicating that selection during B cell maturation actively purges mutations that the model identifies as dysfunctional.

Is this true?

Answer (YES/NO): YES